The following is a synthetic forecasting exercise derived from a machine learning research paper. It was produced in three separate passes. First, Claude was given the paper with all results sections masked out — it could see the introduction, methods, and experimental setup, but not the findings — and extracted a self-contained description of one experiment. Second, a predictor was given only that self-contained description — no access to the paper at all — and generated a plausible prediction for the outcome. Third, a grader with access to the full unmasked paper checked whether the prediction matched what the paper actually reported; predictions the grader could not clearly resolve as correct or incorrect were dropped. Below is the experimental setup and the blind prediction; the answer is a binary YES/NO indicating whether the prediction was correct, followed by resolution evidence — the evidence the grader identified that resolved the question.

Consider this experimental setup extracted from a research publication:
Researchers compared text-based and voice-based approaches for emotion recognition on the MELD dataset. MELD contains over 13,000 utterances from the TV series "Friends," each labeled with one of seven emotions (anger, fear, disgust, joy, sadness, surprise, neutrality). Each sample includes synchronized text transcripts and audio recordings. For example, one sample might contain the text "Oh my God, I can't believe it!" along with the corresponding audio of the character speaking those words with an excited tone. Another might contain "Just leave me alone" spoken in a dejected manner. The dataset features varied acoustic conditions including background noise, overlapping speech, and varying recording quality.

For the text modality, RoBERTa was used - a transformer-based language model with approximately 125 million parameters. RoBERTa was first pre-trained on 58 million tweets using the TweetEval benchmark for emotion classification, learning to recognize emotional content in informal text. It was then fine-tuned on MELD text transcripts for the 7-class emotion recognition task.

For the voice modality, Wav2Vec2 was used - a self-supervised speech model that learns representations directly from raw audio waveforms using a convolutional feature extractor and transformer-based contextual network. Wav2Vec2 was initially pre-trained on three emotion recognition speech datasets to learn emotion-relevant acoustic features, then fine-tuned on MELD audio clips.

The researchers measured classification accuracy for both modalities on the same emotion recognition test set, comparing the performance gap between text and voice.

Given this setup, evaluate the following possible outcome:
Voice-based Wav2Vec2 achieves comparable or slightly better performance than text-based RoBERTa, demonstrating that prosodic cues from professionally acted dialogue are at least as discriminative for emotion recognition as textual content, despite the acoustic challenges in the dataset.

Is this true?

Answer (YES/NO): NO